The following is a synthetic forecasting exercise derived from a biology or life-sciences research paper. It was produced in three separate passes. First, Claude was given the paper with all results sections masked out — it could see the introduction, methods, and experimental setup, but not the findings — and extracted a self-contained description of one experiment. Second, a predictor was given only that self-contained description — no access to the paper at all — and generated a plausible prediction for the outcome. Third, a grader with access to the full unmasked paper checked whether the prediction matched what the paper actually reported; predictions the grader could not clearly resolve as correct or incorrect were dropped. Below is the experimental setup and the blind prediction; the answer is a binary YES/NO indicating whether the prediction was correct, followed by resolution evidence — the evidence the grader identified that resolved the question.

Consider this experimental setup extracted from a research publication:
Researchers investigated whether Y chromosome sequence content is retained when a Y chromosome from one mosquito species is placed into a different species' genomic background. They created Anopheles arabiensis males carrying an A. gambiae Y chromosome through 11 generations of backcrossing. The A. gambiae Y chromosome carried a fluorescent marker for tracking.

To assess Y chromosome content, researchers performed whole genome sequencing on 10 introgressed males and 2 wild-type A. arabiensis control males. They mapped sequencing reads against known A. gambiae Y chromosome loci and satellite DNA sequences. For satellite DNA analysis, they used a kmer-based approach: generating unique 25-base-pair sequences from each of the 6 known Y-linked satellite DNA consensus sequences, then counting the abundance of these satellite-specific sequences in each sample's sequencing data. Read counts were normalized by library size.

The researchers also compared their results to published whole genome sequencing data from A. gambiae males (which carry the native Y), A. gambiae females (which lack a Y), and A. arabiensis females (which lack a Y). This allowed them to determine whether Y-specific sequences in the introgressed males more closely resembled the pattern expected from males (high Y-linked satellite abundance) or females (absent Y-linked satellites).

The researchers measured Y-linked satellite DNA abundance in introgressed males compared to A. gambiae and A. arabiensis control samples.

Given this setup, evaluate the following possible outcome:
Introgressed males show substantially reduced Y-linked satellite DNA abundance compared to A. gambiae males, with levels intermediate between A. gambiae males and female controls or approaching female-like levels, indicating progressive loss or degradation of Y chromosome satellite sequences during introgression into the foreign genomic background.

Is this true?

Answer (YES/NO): NO